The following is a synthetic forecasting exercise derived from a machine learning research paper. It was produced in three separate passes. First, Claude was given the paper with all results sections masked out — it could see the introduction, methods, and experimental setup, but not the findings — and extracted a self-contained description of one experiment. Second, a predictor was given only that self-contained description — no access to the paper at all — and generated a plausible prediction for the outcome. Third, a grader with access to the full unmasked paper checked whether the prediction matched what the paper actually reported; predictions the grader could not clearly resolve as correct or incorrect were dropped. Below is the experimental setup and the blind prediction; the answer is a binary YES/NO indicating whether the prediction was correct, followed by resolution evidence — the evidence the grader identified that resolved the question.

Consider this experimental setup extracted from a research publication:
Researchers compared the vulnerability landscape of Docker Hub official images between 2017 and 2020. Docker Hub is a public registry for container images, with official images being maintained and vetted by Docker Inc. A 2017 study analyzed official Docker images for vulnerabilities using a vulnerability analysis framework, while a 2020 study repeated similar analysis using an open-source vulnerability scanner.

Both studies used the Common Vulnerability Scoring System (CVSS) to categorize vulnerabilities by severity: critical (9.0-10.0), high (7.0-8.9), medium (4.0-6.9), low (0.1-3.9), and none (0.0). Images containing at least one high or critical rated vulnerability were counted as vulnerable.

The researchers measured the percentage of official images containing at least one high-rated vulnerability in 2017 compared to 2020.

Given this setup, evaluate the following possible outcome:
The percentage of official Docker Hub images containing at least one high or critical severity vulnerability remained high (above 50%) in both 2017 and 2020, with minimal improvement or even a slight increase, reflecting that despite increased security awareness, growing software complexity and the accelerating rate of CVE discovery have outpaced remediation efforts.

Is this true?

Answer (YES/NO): NO